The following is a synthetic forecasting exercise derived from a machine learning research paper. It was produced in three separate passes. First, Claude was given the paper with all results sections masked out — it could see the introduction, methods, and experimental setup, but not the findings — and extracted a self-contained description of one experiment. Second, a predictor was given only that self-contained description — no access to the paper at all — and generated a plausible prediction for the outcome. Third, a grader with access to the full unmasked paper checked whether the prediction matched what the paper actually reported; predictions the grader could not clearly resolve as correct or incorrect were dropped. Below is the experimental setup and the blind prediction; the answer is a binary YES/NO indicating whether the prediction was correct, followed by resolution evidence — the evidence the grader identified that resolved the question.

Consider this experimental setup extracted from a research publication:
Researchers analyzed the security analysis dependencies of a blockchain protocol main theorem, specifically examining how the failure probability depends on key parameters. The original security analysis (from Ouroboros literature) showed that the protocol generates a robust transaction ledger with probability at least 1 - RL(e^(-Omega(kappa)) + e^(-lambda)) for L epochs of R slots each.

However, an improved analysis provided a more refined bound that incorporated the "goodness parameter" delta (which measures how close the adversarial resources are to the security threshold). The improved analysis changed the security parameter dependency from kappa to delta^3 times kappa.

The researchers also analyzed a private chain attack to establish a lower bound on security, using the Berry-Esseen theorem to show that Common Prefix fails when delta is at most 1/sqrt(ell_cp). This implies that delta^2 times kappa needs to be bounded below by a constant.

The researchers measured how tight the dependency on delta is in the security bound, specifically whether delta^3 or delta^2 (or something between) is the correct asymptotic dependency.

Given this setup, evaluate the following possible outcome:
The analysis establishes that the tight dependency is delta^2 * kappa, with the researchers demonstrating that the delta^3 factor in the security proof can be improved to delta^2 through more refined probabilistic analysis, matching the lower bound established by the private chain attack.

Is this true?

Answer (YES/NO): NO